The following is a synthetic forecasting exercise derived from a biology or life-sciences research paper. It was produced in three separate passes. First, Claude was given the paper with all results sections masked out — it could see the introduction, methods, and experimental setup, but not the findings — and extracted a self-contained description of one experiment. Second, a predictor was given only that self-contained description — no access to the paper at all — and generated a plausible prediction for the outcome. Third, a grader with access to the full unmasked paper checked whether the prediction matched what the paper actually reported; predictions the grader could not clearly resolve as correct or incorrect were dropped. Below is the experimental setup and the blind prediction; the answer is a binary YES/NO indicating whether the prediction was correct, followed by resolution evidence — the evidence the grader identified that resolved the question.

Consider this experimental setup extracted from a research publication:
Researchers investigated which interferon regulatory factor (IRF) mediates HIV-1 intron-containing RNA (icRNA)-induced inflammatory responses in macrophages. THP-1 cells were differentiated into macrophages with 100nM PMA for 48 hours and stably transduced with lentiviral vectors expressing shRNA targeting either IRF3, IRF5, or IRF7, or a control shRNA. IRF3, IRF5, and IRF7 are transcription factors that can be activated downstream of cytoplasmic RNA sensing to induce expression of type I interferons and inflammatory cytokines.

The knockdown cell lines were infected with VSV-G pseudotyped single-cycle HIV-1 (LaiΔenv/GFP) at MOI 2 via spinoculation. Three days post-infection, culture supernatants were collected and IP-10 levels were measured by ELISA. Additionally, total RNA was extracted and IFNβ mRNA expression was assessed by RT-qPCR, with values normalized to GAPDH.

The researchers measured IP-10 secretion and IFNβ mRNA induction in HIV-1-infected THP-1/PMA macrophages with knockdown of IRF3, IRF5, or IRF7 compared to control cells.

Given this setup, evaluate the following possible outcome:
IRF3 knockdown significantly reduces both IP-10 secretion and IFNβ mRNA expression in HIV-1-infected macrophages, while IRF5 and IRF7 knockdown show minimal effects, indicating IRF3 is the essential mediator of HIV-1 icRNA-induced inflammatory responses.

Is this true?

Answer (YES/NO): NO